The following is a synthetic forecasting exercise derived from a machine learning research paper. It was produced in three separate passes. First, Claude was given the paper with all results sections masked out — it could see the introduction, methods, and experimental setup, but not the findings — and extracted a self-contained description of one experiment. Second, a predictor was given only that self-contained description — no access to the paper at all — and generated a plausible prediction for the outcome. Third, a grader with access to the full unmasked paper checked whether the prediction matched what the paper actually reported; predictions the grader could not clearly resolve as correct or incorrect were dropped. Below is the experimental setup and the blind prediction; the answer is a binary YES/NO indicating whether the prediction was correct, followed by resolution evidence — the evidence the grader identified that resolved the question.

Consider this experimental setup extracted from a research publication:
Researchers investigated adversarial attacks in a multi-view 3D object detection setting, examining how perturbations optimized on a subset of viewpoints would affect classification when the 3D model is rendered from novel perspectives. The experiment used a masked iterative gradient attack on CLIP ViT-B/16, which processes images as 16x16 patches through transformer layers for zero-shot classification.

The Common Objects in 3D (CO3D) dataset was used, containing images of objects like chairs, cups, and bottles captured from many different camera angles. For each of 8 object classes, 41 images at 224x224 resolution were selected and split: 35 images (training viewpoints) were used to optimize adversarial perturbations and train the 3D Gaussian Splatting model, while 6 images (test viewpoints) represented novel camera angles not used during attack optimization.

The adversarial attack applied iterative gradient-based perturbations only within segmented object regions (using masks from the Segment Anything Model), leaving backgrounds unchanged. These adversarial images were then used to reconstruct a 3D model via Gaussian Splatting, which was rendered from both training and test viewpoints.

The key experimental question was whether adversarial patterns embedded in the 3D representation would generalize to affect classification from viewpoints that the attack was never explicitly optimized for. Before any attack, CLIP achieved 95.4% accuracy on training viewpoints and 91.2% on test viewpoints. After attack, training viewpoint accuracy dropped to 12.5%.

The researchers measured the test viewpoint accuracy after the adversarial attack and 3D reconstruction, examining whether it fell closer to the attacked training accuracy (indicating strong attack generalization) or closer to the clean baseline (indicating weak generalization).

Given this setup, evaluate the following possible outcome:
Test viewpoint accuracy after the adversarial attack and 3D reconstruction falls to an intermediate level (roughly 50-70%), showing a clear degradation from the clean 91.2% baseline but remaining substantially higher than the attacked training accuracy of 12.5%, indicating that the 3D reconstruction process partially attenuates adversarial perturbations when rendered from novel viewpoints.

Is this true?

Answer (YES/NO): NO